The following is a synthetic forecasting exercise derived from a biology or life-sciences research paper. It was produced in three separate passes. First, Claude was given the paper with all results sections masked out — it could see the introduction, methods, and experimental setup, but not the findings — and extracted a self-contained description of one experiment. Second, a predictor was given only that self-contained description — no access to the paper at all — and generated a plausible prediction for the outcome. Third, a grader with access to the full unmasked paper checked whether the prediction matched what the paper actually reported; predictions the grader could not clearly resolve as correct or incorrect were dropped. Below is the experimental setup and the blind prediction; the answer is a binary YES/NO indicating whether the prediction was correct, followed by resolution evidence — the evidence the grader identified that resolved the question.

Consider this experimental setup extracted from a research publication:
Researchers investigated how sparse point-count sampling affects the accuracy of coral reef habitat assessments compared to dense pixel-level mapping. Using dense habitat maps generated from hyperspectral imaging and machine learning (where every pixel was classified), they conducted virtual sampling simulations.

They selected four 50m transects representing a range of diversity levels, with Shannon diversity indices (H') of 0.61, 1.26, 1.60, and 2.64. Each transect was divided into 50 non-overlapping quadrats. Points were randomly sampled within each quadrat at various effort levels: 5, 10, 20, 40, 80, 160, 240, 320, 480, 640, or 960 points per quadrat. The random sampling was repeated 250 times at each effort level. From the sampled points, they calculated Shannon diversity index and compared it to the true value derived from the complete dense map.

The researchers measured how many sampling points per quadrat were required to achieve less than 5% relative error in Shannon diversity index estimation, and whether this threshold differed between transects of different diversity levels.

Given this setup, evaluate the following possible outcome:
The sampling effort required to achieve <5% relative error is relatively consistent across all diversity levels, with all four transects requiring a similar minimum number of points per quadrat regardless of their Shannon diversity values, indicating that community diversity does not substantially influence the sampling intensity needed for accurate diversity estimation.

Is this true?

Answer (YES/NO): NO